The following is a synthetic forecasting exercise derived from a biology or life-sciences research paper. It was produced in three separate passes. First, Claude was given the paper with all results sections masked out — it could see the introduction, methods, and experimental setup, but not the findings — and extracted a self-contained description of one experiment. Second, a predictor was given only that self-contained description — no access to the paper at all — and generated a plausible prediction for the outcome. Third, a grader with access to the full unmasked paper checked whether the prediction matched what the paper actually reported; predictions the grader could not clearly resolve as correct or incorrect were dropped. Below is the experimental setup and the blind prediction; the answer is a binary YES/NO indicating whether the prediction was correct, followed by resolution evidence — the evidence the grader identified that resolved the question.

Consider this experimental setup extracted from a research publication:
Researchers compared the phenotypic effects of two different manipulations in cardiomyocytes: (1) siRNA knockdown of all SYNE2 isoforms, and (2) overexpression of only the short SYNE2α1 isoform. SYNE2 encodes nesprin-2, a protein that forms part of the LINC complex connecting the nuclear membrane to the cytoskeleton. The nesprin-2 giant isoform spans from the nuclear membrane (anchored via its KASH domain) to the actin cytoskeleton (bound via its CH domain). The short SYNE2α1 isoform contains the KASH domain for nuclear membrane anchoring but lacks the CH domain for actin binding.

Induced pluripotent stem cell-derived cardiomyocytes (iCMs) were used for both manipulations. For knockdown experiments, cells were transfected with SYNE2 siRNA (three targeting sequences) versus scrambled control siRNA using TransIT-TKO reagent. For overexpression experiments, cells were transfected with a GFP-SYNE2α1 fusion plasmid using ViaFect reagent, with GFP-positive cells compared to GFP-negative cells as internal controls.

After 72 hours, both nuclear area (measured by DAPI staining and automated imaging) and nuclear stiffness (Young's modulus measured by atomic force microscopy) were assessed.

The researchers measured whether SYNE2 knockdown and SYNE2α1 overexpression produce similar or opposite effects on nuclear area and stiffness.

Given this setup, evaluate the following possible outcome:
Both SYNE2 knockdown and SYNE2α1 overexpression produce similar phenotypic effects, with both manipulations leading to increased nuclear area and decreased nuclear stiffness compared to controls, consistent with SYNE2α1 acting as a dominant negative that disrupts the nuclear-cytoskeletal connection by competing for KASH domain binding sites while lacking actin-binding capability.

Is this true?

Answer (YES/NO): YES